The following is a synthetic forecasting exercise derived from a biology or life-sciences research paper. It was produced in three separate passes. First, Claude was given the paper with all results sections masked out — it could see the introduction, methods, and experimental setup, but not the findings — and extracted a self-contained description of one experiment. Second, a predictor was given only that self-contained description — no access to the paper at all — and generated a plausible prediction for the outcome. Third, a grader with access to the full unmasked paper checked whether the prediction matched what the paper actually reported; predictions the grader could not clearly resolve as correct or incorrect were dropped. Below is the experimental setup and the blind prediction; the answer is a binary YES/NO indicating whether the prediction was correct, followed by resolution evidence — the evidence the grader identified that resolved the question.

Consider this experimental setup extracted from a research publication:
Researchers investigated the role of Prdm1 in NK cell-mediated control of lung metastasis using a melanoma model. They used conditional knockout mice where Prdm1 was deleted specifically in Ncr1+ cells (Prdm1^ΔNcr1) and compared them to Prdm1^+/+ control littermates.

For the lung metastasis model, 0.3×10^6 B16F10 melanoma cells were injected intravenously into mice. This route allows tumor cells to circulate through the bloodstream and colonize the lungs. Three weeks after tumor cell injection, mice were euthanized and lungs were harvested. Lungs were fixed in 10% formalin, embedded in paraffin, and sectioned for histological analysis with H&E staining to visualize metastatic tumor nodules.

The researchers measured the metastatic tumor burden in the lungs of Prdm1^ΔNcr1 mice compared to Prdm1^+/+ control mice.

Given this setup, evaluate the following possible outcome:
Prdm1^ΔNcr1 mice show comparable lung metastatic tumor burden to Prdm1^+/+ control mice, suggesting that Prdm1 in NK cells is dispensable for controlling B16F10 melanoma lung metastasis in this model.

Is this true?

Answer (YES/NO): NO